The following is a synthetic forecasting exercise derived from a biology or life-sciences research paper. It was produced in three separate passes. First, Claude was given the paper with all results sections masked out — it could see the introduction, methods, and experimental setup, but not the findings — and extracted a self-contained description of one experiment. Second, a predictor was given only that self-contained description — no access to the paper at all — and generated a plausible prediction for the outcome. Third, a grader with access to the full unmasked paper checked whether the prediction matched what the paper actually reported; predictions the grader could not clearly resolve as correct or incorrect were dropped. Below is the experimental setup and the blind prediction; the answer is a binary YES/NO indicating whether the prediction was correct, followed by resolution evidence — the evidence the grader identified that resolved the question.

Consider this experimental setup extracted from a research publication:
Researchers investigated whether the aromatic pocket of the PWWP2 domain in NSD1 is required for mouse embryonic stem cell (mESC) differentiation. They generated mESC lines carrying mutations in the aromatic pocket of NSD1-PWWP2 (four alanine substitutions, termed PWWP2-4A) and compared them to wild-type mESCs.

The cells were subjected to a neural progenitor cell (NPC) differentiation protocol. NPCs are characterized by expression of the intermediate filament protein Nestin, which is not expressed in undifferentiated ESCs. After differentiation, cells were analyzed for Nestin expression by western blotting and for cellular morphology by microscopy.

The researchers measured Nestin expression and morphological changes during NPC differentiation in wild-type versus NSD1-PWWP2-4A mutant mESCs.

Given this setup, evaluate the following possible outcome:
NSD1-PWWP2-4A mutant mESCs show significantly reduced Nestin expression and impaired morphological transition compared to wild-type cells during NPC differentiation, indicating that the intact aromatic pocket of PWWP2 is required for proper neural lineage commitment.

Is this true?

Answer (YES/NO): YES